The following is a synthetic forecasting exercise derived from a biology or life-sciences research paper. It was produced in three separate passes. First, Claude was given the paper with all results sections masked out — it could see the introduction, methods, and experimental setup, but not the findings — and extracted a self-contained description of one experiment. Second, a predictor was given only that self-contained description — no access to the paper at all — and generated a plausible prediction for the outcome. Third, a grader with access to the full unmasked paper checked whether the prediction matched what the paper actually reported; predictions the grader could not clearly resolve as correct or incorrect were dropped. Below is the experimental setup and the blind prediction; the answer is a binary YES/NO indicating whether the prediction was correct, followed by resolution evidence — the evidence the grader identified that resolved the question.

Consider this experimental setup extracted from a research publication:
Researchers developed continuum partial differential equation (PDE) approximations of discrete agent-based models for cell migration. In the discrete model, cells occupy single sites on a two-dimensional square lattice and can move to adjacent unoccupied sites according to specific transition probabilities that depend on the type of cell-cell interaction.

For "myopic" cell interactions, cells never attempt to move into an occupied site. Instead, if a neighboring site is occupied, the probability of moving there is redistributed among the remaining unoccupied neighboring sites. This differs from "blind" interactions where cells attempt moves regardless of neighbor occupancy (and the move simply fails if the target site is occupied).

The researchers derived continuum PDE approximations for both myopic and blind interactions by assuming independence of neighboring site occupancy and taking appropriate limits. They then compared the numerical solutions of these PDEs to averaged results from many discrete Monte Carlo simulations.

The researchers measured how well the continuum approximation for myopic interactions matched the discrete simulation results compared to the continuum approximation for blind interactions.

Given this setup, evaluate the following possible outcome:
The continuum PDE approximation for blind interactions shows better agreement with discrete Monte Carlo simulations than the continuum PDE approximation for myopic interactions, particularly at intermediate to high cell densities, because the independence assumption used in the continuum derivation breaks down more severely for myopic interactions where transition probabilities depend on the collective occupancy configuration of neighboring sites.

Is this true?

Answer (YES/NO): NO